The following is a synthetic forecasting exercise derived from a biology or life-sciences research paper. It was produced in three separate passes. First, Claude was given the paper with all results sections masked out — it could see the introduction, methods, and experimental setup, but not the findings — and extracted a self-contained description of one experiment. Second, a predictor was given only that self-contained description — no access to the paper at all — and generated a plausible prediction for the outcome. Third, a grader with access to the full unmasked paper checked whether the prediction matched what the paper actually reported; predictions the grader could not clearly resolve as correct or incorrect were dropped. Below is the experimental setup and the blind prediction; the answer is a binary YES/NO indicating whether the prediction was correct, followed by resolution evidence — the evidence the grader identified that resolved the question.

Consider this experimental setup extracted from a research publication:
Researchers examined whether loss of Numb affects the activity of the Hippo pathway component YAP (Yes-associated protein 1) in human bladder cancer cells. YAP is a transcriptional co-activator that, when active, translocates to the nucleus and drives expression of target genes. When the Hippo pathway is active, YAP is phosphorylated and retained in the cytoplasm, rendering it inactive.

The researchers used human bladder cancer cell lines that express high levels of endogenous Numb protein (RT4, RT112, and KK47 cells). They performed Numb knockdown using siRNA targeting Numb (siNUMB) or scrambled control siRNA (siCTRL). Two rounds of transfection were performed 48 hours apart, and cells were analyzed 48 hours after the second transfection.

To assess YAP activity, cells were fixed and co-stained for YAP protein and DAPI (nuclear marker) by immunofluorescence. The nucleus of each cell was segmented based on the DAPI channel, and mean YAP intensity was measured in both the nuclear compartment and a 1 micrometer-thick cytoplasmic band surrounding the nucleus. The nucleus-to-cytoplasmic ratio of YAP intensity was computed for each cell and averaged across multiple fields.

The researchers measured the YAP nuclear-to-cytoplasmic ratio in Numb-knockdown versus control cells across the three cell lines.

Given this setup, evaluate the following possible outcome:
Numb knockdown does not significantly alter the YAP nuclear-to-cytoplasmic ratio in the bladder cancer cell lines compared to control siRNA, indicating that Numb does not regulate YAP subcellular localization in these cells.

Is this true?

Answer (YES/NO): NO